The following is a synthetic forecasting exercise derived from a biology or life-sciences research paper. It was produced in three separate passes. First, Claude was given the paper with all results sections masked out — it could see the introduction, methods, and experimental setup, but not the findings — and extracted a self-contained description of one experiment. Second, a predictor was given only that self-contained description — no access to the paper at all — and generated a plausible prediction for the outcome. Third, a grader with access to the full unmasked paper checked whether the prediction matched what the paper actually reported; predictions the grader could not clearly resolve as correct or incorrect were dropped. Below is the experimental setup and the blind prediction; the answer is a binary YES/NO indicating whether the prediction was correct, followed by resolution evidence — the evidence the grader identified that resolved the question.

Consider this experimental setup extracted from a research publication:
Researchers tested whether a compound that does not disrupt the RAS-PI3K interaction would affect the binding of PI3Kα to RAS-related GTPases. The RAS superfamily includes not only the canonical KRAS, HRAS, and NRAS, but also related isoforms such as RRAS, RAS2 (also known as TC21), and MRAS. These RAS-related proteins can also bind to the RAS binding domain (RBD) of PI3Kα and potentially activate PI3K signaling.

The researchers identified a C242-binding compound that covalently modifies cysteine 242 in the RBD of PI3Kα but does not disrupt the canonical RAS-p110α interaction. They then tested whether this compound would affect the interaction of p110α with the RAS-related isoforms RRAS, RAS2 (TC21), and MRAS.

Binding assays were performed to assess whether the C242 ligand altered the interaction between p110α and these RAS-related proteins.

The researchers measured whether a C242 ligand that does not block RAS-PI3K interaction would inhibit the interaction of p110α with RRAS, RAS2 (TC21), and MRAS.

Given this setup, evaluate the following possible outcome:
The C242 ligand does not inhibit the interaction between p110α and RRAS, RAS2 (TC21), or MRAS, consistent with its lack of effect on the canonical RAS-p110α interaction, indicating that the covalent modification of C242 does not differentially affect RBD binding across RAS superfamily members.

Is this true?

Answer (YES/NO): NO